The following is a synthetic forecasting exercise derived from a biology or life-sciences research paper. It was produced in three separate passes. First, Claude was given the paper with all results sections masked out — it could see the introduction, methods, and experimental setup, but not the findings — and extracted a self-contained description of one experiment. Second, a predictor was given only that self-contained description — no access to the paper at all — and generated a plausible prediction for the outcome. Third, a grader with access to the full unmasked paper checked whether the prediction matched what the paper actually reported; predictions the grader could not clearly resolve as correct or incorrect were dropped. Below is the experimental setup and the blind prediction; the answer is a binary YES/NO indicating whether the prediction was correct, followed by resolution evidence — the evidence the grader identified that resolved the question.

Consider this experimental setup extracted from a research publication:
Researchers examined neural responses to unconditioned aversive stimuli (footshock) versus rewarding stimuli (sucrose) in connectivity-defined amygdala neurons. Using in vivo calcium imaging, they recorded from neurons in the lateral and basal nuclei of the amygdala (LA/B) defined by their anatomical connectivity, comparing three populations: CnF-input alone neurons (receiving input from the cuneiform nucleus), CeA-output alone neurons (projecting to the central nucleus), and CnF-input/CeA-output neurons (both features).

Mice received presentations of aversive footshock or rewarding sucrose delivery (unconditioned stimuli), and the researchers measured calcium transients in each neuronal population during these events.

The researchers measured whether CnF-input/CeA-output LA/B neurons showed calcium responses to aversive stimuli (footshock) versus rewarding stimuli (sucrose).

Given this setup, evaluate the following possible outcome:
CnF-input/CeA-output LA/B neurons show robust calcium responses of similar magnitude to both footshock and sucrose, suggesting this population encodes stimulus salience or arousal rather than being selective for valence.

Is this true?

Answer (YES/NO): NO